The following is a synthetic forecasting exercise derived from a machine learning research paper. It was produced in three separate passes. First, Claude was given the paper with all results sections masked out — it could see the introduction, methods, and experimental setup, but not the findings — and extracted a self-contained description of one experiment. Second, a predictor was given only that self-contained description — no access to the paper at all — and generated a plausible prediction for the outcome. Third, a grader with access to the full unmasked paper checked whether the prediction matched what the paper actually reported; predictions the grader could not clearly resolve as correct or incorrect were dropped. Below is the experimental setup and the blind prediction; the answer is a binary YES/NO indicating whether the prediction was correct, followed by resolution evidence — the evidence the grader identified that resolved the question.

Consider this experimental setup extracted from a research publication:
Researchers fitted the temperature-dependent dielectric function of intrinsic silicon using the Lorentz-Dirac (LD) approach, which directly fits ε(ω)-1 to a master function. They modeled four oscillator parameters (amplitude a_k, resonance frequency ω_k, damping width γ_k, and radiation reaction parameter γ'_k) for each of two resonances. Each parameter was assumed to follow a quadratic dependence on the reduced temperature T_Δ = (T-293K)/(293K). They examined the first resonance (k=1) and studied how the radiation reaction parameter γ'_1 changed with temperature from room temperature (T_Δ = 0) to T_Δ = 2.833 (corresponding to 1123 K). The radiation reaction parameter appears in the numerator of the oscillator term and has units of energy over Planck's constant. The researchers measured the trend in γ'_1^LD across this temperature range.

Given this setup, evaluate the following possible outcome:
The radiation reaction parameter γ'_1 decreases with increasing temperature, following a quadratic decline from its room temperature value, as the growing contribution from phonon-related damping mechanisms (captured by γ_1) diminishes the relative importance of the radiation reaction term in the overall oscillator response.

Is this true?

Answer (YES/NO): YES